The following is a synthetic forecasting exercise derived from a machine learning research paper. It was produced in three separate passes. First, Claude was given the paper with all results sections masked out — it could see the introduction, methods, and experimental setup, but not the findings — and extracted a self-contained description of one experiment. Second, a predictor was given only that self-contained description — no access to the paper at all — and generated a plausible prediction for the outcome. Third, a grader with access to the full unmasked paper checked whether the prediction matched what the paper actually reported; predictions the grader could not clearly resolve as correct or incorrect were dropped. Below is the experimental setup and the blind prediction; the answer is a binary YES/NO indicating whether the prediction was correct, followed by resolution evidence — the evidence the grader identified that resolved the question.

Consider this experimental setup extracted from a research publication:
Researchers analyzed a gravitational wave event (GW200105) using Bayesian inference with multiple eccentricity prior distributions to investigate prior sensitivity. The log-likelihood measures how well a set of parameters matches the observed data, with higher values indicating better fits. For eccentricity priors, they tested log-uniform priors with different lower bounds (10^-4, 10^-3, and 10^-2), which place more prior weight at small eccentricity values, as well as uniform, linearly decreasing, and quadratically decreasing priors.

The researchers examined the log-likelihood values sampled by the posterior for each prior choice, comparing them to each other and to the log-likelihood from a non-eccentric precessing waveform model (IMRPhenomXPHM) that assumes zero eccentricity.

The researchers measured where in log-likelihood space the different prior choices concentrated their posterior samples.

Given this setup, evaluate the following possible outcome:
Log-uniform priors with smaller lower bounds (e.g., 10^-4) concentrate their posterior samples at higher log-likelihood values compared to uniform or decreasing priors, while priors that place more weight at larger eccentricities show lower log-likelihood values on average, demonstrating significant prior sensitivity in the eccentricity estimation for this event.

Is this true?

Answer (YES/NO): NO